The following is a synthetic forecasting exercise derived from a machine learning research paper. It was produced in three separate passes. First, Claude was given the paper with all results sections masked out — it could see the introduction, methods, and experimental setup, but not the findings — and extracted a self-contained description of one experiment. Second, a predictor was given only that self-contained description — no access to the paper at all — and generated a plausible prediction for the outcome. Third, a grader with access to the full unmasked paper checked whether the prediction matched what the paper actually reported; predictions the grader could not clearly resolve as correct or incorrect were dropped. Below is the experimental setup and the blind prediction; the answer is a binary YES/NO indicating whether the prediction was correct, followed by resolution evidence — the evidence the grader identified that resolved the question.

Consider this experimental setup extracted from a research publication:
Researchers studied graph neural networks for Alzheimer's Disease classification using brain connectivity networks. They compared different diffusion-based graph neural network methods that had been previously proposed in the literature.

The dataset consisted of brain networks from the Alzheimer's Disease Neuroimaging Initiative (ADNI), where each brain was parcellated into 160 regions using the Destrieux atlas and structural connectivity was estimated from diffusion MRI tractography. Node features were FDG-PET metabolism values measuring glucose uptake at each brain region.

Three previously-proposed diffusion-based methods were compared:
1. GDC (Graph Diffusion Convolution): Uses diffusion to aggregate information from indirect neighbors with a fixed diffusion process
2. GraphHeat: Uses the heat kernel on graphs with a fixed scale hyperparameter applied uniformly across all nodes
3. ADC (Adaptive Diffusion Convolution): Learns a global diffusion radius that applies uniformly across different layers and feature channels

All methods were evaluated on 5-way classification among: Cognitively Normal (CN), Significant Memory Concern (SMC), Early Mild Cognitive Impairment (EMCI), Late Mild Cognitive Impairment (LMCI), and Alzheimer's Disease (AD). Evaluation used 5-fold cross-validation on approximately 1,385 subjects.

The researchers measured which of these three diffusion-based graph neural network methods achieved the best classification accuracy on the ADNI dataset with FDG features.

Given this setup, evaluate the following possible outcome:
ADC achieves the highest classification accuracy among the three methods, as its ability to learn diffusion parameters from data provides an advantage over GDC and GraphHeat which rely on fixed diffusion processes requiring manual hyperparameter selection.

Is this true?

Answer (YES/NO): YES